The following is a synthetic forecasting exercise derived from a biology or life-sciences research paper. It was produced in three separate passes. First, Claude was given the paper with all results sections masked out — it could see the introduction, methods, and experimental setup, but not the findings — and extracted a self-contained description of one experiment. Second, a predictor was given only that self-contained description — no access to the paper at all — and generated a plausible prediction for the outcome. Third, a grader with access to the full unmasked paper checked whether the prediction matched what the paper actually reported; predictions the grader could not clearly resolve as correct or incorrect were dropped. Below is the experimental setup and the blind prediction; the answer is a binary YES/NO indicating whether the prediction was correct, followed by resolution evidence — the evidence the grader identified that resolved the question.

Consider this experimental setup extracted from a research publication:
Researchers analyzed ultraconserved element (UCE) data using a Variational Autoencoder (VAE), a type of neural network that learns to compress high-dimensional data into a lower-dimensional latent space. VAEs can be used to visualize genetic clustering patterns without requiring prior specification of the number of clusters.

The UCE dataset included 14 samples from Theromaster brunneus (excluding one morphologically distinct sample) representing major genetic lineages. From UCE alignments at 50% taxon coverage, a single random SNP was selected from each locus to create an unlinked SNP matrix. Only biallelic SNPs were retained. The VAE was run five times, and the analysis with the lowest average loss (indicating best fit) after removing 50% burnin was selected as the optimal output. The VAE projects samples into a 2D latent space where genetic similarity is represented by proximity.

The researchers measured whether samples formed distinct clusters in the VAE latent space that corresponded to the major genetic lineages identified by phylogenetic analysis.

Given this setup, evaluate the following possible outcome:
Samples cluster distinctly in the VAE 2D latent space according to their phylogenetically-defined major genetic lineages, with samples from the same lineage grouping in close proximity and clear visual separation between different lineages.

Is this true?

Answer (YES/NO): NO